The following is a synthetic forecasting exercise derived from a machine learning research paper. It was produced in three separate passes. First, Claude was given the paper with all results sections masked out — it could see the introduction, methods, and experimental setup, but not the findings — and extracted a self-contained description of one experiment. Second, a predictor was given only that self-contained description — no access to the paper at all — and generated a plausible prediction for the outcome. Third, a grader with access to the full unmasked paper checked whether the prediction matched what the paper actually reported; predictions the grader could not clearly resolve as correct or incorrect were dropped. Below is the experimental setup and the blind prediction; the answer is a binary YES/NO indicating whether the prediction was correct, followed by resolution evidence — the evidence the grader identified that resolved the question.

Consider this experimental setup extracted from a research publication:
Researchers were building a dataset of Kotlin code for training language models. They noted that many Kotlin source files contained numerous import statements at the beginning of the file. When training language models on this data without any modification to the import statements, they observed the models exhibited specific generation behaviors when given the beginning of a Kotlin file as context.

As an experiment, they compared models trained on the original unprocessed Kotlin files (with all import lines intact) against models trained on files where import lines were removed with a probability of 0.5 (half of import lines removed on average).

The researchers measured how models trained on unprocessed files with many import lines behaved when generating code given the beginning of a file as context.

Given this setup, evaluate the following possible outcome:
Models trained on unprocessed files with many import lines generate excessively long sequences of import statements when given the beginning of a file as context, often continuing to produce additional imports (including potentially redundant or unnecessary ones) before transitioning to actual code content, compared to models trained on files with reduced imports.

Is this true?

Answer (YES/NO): YES